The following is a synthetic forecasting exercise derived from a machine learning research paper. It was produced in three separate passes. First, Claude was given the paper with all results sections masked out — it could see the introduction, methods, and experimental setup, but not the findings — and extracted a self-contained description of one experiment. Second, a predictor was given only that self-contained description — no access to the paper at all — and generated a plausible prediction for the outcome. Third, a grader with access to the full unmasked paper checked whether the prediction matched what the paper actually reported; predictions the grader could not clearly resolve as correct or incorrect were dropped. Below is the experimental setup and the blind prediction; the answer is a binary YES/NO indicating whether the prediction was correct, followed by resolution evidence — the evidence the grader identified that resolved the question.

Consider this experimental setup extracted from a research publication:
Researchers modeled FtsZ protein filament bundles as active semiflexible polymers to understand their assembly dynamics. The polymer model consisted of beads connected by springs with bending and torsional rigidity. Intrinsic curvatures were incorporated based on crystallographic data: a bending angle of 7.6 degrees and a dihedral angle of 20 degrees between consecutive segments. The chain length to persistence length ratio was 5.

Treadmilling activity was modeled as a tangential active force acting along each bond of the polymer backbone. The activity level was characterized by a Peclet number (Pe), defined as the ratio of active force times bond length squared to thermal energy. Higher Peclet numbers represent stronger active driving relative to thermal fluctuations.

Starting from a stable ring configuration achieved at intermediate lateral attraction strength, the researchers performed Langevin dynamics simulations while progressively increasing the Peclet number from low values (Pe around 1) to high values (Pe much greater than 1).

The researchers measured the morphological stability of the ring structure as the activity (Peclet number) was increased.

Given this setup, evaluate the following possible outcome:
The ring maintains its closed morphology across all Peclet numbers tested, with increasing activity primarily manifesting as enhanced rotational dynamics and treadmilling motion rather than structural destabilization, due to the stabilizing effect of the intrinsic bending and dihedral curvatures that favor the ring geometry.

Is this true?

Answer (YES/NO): NO